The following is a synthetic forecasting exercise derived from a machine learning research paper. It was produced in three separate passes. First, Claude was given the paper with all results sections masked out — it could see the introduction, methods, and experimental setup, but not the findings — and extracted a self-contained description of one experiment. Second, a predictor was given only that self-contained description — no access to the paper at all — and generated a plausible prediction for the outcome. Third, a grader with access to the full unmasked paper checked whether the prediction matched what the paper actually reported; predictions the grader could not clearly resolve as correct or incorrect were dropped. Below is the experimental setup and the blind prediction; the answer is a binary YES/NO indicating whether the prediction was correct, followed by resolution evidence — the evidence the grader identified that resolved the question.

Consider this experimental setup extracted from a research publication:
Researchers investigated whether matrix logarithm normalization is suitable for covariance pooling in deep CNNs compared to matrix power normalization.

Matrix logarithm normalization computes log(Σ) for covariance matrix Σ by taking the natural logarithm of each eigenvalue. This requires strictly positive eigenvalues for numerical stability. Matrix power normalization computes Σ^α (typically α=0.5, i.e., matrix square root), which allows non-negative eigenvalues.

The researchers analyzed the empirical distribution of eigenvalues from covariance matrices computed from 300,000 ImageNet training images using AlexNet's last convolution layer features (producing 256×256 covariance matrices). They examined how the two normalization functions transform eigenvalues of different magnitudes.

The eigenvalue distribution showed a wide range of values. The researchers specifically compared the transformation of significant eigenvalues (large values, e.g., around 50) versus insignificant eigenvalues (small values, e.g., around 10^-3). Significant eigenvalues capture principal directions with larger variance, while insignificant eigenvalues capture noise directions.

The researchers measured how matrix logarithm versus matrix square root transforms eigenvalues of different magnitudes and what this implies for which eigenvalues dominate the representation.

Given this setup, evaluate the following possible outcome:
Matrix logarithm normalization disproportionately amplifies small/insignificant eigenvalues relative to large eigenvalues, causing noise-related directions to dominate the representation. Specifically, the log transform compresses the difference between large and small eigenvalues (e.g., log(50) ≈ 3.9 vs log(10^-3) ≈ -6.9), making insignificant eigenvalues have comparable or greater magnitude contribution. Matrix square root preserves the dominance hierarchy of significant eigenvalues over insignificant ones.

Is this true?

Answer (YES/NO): YES